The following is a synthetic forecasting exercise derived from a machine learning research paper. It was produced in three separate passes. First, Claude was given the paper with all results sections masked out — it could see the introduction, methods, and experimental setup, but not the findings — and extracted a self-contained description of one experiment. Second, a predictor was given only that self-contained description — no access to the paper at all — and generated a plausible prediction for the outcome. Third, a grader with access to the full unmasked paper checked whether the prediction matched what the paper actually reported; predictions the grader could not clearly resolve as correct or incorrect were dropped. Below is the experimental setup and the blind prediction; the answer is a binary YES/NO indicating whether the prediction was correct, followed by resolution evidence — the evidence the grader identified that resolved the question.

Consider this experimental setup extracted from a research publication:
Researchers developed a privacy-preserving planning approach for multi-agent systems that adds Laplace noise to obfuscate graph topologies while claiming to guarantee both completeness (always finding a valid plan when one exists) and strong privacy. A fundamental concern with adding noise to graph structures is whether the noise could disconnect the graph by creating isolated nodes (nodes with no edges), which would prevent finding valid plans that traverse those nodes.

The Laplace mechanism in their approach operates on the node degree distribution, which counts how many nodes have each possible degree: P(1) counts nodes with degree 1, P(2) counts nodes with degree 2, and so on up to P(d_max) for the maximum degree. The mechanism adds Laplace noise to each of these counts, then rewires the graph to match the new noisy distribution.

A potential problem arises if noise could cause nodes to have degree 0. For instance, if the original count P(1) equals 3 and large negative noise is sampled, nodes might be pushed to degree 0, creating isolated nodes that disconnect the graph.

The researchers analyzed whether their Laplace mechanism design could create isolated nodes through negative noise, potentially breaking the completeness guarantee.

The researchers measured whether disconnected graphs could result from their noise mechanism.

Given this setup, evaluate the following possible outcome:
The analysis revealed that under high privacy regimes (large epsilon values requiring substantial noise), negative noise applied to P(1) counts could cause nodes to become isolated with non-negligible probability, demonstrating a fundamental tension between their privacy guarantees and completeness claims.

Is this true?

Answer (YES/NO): NO